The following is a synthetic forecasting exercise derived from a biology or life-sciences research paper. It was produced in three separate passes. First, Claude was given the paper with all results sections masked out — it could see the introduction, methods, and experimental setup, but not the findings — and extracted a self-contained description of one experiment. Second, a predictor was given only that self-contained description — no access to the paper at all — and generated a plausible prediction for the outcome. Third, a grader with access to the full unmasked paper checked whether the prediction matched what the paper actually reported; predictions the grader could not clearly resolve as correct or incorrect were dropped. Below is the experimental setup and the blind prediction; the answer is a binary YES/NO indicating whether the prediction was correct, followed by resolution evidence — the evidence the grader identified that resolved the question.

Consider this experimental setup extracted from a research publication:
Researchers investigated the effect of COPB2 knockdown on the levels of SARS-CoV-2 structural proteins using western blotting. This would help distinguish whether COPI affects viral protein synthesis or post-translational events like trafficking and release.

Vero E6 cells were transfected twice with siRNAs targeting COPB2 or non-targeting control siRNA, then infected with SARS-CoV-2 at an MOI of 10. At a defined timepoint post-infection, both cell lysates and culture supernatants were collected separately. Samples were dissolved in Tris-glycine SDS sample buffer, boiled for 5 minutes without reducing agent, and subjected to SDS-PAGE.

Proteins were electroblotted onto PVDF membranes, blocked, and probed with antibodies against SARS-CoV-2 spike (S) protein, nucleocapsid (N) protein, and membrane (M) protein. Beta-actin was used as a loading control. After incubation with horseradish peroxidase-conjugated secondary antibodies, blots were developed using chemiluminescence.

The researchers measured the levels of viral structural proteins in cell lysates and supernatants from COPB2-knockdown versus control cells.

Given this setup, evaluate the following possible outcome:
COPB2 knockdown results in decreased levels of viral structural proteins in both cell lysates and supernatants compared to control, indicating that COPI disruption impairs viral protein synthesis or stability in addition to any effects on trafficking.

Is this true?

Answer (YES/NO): NO